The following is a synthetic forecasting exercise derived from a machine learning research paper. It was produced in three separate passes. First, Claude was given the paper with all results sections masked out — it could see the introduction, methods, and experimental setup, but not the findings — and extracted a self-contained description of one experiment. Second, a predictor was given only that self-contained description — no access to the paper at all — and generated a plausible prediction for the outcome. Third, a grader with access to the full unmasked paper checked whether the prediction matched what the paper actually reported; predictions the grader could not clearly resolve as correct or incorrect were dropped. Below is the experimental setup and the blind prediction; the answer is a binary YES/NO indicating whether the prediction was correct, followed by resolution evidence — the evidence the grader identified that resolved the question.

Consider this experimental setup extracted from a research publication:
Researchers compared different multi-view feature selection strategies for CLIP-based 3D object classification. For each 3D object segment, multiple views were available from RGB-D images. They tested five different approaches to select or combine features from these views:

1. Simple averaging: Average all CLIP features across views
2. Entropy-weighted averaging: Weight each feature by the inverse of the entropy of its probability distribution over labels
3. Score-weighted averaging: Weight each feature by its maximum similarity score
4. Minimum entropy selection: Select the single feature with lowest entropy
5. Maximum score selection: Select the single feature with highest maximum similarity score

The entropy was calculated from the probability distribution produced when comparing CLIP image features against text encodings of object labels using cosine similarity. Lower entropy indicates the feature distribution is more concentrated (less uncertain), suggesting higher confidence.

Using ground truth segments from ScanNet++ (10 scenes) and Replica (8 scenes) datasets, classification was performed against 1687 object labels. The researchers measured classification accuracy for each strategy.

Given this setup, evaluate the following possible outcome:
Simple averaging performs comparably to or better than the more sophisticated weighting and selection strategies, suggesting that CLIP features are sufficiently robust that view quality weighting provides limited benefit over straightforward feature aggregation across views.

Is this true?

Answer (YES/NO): NO